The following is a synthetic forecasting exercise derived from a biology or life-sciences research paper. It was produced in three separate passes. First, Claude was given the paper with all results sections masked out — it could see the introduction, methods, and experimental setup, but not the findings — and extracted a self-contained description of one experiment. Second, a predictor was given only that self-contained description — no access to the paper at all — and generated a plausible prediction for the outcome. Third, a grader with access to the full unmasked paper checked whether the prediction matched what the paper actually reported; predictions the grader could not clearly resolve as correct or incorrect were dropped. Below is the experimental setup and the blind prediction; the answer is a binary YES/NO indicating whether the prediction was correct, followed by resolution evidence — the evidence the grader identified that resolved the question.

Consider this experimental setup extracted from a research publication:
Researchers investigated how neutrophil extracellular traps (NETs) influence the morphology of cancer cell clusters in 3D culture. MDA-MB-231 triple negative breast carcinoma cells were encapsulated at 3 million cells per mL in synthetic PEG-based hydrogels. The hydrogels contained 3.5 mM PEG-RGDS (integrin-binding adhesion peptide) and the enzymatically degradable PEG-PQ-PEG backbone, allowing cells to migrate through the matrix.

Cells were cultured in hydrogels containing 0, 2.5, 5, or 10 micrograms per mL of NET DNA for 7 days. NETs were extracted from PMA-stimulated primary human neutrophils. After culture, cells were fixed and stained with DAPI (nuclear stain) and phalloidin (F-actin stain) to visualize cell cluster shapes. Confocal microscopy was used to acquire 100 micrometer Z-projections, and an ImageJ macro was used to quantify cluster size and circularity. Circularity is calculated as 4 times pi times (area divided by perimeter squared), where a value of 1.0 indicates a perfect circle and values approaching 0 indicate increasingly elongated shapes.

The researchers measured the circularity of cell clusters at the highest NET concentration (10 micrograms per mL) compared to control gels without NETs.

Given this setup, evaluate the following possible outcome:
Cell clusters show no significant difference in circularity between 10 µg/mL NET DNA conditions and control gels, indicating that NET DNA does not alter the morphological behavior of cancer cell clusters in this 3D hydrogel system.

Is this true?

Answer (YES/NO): NO